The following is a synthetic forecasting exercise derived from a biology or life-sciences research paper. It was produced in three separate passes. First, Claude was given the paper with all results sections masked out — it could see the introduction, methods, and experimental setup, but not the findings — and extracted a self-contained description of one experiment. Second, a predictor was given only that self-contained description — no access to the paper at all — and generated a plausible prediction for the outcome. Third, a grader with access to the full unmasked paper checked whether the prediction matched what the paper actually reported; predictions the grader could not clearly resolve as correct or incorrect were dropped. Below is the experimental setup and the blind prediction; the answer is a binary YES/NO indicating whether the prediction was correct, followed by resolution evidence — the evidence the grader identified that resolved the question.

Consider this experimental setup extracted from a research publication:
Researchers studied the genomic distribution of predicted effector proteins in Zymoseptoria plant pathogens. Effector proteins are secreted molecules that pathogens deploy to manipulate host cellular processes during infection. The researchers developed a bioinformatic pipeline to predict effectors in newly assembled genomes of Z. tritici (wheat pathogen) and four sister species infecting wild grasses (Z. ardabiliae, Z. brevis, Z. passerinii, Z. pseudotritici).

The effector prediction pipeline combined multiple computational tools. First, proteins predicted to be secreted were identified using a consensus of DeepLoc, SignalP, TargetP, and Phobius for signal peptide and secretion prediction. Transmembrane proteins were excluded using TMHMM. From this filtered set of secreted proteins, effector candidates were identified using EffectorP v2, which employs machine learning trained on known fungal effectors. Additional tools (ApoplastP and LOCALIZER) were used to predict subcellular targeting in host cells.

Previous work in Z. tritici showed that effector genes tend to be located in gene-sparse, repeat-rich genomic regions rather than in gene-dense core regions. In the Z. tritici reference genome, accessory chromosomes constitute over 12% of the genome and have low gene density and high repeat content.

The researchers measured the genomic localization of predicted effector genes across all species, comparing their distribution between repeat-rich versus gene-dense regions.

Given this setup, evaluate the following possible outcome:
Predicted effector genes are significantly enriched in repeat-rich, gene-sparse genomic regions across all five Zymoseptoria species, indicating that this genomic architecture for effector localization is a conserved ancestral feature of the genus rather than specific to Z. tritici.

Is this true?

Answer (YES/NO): NO